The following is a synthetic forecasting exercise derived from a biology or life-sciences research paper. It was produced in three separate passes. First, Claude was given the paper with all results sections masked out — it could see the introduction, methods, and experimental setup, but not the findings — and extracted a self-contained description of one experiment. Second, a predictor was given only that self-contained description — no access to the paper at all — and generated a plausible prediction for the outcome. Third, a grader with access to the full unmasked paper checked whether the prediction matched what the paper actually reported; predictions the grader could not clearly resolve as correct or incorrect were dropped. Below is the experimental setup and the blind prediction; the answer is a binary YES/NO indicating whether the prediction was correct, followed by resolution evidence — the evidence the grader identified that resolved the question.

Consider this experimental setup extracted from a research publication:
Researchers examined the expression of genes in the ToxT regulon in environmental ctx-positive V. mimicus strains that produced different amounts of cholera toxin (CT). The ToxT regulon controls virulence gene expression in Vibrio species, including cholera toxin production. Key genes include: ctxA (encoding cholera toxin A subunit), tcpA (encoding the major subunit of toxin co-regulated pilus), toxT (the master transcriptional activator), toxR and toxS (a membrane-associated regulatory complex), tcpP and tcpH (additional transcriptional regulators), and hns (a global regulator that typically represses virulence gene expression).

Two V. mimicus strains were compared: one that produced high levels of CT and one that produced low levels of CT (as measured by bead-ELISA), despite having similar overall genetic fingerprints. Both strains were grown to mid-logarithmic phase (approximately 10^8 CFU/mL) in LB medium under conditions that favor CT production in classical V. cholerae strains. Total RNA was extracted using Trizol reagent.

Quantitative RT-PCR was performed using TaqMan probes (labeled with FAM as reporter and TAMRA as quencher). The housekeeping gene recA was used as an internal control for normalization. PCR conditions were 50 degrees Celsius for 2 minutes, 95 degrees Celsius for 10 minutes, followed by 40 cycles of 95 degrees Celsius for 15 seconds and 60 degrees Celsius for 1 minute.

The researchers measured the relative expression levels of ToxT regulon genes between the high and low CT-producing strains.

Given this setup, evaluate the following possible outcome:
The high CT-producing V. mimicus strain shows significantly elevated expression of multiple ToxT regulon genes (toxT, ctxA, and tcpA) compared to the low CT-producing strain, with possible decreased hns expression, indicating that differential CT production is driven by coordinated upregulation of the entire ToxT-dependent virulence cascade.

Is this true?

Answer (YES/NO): YES